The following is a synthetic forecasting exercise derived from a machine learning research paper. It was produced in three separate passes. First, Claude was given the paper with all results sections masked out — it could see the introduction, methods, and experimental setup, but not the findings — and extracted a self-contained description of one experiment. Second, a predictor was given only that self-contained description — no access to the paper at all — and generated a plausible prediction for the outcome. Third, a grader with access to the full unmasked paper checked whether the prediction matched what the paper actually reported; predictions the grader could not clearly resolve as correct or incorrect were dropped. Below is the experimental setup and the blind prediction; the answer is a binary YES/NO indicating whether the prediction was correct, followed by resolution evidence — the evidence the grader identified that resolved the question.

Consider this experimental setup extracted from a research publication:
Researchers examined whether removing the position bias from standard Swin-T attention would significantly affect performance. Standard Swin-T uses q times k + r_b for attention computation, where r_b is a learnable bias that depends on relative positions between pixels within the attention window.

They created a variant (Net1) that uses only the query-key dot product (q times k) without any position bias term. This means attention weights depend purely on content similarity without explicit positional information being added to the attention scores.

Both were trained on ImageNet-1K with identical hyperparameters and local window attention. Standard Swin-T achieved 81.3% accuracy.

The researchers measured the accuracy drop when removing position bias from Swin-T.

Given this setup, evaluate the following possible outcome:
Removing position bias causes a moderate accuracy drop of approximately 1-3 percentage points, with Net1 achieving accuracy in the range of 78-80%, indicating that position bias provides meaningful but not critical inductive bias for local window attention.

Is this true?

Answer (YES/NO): NO